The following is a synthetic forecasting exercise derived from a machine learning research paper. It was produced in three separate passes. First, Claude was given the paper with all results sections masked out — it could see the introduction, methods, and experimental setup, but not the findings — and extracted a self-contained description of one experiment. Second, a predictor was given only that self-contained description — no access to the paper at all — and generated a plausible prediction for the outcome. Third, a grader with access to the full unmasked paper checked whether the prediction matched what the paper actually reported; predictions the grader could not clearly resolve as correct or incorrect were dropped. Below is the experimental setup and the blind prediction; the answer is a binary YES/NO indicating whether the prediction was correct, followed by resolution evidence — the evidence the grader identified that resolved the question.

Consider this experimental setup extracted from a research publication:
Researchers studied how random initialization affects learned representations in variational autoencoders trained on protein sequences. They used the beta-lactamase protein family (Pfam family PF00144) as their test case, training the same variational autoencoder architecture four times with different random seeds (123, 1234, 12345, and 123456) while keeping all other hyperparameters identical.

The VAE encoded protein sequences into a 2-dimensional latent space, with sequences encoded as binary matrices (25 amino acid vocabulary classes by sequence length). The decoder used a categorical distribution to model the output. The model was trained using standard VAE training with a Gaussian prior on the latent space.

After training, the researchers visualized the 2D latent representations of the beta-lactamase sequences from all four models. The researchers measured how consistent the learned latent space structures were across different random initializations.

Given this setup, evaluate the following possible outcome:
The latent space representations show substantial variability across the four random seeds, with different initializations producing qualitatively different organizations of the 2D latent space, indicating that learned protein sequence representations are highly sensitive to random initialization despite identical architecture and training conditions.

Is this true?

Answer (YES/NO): NO